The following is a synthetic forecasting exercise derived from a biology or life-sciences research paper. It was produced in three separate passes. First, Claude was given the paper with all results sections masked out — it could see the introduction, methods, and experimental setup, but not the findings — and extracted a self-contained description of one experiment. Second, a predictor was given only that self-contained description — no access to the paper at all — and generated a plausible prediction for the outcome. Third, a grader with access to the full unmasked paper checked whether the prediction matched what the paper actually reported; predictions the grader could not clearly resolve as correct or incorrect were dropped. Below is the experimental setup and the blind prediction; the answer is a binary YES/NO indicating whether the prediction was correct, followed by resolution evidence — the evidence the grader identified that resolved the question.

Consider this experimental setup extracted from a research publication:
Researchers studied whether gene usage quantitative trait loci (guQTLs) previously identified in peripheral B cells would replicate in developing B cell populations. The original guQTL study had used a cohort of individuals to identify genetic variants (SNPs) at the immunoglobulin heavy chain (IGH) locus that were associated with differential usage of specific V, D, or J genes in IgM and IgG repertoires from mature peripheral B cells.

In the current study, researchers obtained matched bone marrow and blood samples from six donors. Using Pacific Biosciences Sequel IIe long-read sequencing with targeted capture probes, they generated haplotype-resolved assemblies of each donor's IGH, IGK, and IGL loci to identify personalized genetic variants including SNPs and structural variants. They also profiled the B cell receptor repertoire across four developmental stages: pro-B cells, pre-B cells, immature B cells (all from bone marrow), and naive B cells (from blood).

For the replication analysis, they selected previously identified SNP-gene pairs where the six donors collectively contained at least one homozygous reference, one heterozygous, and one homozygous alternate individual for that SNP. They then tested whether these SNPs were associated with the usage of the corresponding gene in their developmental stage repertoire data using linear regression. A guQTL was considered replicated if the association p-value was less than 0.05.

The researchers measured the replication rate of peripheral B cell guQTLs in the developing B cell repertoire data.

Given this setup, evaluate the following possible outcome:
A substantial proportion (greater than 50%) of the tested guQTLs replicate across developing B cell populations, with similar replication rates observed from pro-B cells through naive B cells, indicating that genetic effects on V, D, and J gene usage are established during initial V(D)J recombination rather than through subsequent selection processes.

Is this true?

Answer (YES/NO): YES